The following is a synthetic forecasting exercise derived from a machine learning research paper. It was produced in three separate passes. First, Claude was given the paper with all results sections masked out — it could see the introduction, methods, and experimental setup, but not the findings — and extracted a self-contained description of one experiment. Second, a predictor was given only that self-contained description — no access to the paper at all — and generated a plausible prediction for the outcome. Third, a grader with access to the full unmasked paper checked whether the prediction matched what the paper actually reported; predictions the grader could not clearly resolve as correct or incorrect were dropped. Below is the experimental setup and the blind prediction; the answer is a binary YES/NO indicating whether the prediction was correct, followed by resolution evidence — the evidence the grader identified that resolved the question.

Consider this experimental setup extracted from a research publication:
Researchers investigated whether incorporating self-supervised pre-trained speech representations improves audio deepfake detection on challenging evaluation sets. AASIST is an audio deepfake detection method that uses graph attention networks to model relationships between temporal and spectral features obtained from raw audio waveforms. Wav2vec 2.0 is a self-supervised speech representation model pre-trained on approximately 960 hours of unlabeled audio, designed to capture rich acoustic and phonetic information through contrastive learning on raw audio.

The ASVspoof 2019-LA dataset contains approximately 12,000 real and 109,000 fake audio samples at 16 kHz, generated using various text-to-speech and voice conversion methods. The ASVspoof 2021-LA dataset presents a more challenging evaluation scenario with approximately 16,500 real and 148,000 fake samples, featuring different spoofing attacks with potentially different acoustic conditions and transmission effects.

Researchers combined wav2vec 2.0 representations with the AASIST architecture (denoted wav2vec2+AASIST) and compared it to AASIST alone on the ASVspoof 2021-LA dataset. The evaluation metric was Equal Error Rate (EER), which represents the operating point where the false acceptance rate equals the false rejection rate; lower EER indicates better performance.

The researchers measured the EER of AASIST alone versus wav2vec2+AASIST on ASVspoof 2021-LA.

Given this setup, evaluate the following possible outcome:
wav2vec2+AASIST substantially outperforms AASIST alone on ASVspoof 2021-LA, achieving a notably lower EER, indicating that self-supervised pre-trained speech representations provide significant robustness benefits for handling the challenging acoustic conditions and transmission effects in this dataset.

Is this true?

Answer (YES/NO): YES